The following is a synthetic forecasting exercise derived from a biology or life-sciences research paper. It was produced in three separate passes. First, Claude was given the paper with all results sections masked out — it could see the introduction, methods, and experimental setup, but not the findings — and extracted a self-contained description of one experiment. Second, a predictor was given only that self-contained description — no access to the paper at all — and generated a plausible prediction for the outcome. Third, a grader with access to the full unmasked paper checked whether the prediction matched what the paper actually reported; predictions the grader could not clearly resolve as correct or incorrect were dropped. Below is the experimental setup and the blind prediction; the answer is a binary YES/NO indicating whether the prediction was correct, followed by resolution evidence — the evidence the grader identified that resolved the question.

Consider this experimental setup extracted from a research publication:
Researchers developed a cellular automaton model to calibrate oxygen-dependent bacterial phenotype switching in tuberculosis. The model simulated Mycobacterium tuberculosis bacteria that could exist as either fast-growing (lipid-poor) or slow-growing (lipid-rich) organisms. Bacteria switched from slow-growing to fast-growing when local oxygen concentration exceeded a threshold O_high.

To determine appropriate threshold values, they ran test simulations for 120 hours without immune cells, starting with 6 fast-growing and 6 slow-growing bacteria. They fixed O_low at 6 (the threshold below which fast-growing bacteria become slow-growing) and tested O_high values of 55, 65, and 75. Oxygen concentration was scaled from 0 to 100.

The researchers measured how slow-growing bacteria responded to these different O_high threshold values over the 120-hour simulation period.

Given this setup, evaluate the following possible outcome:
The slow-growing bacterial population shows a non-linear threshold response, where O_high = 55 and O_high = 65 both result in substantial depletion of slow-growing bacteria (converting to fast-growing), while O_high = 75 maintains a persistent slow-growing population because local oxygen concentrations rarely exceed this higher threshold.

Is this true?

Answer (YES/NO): NO